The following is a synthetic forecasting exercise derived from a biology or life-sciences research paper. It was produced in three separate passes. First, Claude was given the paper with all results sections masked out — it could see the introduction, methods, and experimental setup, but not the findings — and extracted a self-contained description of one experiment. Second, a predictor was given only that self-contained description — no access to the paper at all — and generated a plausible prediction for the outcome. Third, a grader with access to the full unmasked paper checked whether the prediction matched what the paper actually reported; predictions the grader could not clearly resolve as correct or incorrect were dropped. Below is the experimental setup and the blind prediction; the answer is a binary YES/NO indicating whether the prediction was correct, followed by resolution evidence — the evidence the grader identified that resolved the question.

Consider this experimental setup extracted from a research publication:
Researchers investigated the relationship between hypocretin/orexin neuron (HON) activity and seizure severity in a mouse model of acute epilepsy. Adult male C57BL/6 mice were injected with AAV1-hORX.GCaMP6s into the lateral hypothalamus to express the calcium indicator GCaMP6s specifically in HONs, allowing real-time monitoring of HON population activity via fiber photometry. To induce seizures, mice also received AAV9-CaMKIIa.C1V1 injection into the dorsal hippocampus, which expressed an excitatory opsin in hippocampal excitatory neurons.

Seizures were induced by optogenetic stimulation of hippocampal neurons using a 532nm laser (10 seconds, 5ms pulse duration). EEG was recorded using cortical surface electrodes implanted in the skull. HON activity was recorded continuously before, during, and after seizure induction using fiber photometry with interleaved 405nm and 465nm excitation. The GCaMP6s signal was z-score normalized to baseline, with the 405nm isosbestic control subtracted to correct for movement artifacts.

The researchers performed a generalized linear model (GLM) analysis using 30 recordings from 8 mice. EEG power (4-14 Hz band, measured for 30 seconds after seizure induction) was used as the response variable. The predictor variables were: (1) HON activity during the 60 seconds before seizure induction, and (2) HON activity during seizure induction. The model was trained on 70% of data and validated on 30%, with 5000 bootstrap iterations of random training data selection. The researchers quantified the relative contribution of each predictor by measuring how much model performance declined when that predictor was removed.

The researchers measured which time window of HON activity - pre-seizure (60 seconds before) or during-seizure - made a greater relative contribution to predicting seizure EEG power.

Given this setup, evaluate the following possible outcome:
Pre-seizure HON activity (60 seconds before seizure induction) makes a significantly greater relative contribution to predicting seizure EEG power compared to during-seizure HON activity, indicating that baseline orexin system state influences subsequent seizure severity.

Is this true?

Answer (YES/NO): YES